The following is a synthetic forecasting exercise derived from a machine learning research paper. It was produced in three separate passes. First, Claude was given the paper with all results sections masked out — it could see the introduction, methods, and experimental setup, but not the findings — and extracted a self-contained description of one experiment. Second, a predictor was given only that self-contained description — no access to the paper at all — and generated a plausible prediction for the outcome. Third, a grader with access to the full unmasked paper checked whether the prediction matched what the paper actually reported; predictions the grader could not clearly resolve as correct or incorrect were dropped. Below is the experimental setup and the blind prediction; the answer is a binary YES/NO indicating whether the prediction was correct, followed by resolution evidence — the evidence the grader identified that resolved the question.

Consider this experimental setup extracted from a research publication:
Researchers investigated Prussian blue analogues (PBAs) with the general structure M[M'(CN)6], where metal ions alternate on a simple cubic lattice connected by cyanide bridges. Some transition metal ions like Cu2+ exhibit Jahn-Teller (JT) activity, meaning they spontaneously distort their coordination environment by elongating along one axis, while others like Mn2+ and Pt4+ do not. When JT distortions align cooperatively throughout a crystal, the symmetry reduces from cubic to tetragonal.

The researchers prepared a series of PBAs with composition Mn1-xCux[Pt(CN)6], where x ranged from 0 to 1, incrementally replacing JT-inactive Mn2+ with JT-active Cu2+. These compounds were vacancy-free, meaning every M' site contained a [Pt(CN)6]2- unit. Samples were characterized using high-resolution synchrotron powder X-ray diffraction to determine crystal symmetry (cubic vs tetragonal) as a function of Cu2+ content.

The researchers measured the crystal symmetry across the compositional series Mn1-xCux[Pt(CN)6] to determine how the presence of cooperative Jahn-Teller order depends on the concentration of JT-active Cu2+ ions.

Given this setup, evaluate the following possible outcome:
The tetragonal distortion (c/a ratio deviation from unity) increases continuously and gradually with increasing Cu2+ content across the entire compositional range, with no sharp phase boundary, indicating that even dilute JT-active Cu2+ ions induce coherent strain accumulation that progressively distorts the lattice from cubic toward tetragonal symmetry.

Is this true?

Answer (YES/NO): NO